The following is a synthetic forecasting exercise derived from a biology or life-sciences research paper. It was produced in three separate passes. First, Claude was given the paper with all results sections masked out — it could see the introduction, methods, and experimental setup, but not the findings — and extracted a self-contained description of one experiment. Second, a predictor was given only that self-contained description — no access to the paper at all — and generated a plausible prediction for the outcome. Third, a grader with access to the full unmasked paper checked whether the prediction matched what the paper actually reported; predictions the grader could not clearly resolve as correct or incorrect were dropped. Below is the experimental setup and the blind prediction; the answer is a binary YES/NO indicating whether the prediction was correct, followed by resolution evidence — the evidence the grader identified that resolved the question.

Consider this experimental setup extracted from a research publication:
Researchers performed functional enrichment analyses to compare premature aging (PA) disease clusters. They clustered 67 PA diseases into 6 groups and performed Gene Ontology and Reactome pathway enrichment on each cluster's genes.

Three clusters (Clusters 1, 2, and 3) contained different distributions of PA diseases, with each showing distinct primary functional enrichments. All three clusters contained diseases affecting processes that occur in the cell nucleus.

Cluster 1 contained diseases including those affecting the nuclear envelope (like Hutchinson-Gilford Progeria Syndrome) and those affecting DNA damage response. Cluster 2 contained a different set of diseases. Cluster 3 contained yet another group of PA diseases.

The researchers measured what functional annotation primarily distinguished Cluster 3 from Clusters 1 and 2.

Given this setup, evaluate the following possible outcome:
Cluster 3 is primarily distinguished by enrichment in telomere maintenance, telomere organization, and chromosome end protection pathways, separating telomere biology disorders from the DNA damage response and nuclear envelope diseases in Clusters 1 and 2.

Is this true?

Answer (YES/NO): NO